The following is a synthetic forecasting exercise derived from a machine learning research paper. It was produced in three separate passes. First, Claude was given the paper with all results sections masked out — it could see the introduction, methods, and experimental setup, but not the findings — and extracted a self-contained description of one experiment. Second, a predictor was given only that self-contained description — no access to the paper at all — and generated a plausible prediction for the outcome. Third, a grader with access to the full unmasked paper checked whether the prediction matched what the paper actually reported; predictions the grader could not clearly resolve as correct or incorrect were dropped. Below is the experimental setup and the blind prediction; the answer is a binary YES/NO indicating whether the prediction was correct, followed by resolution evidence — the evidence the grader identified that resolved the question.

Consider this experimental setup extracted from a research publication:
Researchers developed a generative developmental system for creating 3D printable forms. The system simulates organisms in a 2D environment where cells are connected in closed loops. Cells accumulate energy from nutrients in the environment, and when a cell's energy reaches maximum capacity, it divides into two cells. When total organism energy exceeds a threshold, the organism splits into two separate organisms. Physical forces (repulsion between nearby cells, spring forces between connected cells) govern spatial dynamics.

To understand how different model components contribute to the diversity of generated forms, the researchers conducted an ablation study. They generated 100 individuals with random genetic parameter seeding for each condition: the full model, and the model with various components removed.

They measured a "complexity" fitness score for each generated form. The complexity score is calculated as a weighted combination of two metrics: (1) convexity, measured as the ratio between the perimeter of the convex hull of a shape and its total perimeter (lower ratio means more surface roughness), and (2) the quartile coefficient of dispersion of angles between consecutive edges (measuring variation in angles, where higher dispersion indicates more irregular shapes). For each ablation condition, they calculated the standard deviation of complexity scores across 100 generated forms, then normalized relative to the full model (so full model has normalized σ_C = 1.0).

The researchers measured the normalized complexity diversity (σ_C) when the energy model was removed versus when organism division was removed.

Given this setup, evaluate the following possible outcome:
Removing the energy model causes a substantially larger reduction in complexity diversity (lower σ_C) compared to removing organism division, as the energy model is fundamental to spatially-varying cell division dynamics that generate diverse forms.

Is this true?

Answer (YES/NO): NO